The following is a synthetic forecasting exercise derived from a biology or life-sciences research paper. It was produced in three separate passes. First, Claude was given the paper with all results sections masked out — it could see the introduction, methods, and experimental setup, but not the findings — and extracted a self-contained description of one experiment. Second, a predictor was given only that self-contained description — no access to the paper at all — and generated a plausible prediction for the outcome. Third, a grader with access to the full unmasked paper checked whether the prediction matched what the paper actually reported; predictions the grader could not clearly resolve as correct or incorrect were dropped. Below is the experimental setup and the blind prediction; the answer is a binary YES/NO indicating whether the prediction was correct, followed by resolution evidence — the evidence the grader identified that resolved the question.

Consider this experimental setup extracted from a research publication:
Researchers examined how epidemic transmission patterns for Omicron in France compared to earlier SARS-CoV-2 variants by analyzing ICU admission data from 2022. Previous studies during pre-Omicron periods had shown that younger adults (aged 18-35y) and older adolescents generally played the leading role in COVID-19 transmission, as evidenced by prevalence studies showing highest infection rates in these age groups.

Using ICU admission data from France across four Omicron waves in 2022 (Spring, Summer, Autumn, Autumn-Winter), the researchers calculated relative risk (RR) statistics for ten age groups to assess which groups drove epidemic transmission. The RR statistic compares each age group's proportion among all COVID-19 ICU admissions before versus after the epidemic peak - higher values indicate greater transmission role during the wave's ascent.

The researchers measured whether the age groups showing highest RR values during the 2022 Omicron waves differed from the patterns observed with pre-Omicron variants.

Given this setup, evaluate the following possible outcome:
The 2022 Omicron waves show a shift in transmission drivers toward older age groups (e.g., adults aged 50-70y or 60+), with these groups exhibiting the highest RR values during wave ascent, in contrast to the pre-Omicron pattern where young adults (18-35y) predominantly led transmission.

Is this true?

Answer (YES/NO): NO